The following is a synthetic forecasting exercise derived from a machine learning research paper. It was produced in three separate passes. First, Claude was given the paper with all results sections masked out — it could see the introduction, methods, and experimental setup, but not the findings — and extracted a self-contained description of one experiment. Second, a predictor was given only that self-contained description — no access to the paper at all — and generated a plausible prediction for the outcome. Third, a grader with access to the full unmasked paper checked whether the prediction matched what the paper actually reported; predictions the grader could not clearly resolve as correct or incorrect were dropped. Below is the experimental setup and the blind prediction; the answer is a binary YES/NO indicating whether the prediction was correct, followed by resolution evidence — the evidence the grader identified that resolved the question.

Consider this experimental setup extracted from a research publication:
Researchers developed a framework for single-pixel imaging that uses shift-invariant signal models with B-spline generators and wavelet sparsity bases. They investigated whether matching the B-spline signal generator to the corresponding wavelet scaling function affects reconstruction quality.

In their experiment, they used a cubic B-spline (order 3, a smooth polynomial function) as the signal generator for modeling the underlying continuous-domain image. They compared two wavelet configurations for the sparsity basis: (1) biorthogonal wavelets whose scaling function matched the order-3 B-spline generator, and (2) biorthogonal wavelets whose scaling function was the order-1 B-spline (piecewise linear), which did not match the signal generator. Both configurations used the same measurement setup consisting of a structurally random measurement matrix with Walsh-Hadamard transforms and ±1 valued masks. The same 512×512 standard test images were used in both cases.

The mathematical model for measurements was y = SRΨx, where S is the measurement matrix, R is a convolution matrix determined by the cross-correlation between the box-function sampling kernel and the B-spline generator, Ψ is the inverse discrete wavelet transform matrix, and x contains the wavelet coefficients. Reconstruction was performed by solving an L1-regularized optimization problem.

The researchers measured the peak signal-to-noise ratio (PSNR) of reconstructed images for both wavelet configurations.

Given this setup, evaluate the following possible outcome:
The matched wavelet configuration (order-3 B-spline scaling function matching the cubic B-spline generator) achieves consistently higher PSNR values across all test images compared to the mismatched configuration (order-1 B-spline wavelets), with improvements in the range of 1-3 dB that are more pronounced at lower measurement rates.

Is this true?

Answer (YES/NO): NO